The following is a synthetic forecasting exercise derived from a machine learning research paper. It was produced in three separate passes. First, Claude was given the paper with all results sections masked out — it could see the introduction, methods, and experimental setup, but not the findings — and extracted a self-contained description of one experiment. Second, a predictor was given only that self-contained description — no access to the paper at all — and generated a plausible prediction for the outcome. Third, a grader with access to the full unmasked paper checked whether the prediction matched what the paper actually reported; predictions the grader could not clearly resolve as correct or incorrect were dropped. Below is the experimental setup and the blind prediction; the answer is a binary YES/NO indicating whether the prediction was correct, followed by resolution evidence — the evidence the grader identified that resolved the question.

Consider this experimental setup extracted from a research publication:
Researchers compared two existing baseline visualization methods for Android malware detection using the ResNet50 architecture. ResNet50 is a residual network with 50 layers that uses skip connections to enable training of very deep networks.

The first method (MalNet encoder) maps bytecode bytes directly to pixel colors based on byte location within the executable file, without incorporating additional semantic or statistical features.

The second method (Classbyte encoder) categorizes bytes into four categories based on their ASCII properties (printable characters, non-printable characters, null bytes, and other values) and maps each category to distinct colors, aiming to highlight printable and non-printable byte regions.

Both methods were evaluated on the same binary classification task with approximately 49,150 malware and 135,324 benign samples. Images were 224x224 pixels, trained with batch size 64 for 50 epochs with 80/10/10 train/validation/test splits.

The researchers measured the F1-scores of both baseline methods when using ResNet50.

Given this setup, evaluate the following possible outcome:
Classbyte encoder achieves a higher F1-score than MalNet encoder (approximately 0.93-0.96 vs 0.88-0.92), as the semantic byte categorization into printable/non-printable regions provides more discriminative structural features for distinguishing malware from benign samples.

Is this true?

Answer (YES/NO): NO